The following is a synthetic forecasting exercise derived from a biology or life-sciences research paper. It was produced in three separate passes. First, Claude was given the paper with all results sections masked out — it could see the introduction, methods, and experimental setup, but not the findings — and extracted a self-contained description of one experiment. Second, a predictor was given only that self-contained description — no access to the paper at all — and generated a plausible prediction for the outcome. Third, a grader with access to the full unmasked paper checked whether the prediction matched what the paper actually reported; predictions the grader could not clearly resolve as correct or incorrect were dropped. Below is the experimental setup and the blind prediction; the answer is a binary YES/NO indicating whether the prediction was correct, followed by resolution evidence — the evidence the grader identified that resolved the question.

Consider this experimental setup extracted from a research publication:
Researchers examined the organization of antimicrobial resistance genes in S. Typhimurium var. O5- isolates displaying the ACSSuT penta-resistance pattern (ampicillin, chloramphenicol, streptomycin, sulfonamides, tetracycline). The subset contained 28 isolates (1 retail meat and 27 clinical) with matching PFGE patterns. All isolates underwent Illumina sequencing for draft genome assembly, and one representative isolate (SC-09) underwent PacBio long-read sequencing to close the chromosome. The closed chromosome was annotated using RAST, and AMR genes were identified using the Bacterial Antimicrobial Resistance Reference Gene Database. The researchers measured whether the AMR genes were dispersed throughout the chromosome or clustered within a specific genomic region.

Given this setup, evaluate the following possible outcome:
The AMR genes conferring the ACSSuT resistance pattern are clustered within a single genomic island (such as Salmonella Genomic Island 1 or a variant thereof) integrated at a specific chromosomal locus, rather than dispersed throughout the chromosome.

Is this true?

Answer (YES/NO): YES